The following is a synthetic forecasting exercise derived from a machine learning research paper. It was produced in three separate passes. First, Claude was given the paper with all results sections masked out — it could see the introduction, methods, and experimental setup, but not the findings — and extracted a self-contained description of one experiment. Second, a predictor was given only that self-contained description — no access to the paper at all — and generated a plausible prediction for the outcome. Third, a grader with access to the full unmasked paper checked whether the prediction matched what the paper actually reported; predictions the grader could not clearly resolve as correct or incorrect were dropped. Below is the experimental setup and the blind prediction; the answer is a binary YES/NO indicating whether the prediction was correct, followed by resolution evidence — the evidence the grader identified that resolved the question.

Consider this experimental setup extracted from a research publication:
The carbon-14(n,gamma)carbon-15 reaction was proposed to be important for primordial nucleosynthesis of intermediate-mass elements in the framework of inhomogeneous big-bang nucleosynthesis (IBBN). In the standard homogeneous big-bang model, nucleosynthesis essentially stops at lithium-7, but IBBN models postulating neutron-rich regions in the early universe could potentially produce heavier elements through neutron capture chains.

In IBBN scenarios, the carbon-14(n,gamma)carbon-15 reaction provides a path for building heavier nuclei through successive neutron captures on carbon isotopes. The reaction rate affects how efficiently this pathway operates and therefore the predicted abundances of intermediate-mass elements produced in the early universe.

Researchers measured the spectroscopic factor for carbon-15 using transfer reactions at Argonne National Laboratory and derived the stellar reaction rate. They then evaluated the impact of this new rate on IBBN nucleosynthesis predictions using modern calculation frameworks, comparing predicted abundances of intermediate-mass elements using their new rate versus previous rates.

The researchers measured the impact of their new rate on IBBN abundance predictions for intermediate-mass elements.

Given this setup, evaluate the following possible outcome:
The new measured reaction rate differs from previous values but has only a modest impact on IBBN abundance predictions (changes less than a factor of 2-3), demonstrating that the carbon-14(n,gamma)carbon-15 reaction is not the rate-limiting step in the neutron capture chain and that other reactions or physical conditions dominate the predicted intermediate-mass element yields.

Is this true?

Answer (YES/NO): NO